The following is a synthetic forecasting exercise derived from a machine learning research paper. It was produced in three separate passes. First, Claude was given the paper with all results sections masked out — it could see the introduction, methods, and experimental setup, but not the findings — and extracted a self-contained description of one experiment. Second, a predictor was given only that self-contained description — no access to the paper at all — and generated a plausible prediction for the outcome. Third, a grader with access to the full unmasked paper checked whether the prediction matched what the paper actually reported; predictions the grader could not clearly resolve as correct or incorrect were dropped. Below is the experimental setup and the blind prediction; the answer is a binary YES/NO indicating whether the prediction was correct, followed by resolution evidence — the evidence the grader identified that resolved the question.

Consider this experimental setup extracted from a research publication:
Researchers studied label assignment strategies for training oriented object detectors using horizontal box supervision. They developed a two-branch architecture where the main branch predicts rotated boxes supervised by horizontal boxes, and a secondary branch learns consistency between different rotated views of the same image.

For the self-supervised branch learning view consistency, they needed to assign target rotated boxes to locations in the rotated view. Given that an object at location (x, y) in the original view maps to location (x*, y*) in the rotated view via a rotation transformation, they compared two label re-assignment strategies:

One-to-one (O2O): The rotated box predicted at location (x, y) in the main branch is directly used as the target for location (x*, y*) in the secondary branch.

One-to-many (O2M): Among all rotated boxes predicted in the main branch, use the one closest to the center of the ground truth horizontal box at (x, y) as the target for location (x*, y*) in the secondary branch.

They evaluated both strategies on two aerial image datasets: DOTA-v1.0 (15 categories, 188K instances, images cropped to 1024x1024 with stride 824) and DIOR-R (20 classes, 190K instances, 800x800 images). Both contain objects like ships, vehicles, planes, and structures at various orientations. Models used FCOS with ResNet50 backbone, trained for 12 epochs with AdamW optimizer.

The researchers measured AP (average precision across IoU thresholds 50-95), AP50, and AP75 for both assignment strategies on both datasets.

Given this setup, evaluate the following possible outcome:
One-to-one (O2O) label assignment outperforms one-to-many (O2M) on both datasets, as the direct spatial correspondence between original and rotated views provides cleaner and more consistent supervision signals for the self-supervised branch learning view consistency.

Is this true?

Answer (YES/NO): YES